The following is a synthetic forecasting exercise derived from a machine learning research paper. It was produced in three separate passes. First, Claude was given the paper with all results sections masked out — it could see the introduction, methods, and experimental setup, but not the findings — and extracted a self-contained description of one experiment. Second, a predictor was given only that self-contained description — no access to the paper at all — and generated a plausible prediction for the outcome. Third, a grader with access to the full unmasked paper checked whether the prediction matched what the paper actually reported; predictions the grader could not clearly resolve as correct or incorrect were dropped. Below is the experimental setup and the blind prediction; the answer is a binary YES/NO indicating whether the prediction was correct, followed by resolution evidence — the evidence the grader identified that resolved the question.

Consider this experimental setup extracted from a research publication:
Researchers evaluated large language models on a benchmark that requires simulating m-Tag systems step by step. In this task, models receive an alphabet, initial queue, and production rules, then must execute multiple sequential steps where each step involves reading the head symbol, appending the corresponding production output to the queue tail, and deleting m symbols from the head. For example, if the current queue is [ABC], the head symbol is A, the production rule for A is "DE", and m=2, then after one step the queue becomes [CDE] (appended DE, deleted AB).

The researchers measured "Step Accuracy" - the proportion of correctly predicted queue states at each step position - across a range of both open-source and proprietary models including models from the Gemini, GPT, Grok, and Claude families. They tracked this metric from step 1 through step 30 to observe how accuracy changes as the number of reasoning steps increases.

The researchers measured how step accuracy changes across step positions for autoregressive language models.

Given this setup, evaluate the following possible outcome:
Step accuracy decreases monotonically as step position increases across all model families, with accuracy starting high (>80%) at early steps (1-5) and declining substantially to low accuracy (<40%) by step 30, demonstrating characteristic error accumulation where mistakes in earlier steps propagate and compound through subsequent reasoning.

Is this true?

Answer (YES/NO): NO